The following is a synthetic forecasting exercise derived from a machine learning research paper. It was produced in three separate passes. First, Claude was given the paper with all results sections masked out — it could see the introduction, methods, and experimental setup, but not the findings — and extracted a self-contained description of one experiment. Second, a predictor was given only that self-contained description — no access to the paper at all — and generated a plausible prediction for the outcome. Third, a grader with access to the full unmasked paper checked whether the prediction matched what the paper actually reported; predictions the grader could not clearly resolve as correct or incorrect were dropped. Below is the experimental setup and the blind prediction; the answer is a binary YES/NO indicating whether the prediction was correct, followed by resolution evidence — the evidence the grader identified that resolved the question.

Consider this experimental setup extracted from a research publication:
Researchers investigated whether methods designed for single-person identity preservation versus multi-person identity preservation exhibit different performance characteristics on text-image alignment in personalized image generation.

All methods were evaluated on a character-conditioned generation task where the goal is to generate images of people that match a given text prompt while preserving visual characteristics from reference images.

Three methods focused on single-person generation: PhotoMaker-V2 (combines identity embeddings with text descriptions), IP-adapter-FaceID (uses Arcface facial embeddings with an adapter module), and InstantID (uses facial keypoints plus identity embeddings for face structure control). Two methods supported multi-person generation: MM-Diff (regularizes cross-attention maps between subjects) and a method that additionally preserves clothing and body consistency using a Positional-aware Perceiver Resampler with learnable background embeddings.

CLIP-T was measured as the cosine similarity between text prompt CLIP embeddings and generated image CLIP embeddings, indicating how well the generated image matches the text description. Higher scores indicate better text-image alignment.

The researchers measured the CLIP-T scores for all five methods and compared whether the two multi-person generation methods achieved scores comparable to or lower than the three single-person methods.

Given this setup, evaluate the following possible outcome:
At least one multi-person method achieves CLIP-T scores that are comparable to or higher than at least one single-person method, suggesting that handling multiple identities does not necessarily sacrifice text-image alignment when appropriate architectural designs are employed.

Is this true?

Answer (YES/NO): NO